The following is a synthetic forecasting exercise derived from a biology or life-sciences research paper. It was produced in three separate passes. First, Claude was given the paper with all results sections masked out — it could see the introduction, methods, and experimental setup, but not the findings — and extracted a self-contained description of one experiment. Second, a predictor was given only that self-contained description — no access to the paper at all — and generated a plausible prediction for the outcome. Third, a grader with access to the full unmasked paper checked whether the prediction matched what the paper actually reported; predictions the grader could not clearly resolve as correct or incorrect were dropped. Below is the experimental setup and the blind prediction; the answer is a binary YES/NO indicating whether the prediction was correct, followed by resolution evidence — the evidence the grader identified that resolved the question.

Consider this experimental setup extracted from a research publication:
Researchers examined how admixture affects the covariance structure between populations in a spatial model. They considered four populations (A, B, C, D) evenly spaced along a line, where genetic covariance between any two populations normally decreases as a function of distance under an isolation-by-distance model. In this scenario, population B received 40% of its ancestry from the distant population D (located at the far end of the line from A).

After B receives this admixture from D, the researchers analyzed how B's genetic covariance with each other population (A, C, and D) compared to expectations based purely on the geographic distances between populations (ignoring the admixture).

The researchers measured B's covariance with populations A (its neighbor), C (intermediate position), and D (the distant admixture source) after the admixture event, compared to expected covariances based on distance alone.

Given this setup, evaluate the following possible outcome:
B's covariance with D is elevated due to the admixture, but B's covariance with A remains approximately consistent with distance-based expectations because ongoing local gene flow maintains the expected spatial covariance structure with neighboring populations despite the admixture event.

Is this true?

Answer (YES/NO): NO